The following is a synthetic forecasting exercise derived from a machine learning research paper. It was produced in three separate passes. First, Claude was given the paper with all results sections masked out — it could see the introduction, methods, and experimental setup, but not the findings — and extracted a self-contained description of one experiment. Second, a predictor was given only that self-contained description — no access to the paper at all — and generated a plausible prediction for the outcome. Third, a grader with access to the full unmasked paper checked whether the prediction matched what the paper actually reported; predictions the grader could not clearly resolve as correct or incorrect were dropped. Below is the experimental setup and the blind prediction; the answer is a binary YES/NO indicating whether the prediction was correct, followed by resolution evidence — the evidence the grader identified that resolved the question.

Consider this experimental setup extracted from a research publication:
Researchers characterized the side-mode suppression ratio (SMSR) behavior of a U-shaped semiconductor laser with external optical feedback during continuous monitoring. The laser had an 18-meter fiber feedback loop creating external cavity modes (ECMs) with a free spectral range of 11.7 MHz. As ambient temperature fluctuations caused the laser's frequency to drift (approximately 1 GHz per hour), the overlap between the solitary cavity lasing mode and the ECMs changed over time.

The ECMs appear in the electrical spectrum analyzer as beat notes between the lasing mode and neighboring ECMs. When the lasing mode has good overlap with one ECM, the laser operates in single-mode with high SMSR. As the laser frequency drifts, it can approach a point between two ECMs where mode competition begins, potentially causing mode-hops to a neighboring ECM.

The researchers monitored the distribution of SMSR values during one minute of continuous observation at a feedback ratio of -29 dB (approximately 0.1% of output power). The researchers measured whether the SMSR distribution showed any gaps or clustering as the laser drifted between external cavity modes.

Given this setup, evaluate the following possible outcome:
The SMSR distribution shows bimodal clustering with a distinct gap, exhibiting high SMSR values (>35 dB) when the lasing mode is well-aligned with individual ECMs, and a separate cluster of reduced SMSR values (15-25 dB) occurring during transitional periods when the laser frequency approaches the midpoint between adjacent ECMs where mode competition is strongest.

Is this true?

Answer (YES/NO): NO